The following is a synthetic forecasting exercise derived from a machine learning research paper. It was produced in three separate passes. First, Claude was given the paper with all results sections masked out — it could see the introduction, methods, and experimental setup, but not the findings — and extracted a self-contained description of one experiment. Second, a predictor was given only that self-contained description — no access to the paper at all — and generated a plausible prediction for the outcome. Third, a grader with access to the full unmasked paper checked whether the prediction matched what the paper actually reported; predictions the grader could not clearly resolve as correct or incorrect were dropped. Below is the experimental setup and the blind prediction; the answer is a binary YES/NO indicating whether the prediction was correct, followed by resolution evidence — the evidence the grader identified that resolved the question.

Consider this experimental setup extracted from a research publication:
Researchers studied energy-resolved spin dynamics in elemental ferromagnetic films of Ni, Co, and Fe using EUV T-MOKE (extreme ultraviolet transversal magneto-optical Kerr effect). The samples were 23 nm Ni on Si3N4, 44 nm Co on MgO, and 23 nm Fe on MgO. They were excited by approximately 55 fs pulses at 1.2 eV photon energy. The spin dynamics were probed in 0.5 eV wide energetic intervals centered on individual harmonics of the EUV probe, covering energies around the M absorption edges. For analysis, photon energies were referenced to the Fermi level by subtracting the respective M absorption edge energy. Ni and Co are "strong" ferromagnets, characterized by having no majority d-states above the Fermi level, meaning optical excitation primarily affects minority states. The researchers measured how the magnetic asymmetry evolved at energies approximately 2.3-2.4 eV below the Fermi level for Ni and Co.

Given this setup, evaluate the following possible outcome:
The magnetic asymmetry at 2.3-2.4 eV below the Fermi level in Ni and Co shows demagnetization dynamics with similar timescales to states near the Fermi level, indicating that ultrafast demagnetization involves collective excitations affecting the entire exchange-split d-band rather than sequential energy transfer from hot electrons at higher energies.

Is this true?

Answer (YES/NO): NO